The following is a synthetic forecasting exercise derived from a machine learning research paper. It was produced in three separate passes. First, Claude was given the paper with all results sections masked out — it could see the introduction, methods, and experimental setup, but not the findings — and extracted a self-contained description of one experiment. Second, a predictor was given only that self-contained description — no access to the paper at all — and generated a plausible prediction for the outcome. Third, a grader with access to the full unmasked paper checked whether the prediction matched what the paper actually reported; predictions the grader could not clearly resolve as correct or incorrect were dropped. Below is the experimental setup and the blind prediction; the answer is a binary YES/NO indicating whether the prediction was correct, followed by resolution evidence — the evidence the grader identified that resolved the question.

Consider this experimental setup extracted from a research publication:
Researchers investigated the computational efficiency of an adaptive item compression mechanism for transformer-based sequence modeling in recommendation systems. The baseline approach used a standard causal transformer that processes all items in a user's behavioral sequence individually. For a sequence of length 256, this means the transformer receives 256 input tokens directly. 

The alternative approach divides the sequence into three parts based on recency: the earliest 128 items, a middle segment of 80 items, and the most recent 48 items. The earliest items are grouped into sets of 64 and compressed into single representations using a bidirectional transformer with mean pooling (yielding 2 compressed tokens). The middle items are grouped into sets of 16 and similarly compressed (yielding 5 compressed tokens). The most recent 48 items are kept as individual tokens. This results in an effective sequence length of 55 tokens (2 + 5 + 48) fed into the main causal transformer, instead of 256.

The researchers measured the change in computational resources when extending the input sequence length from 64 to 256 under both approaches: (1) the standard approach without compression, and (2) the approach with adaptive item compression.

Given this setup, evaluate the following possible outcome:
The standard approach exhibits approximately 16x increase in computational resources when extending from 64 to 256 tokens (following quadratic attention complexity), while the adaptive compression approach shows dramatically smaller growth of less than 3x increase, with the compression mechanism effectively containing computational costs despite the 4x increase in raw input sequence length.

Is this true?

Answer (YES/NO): NO